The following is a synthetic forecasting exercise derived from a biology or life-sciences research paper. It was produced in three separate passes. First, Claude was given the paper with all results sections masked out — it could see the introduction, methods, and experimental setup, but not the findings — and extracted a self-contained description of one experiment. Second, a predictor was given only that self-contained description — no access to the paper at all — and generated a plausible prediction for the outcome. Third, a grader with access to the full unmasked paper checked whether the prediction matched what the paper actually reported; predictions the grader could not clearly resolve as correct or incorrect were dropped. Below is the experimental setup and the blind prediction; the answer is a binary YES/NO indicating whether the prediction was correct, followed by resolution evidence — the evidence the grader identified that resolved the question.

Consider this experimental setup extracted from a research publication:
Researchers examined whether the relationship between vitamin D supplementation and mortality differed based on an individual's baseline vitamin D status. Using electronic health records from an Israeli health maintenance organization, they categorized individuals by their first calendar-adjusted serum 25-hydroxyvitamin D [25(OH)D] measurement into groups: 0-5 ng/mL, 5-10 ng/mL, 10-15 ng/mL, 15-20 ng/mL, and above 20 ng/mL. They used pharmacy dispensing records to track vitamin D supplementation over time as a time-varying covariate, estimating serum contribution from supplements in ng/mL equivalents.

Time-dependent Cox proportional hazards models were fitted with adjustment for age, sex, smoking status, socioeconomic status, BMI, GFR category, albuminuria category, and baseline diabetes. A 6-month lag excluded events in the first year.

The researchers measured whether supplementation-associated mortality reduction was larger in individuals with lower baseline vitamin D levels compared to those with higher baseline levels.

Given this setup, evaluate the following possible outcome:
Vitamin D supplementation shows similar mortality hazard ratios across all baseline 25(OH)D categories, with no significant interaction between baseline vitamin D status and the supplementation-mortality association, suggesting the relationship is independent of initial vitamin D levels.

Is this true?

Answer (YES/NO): NO